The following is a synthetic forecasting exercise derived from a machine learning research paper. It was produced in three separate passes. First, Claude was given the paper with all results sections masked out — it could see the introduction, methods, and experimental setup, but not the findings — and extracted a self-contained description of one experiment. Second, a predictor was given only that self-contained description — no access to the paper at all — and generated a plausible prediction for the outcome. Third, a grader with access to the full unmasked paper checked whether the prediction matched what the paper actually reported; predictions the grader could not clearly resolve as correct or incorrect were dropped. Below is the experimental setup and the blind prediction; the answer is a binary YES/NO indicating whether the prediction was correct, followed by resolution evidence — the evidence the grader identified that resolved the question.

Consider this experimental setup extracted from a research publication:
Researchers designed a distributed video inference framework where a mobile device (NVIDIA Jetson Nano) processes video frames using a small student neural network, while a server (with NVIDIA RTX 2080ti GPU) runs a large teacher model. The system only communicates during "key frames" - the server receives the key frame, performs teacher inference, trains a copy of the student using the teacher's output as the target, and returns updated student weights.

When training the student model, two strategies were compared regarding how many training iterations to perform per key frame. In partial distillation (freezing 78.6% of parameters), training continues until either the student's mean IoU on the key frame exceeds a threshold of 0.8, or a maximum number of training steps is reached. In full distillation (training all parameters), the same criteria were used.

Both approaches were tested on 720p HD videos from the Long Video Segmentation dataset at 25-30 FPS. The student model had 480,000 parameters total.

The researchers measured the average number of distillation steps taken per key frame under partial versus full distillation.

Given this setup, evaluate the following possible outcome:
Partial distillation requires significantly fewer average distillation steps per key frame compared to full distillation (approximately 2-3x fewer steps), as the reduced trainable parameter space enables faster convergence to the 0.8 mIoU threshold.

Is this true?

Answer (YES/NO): NO